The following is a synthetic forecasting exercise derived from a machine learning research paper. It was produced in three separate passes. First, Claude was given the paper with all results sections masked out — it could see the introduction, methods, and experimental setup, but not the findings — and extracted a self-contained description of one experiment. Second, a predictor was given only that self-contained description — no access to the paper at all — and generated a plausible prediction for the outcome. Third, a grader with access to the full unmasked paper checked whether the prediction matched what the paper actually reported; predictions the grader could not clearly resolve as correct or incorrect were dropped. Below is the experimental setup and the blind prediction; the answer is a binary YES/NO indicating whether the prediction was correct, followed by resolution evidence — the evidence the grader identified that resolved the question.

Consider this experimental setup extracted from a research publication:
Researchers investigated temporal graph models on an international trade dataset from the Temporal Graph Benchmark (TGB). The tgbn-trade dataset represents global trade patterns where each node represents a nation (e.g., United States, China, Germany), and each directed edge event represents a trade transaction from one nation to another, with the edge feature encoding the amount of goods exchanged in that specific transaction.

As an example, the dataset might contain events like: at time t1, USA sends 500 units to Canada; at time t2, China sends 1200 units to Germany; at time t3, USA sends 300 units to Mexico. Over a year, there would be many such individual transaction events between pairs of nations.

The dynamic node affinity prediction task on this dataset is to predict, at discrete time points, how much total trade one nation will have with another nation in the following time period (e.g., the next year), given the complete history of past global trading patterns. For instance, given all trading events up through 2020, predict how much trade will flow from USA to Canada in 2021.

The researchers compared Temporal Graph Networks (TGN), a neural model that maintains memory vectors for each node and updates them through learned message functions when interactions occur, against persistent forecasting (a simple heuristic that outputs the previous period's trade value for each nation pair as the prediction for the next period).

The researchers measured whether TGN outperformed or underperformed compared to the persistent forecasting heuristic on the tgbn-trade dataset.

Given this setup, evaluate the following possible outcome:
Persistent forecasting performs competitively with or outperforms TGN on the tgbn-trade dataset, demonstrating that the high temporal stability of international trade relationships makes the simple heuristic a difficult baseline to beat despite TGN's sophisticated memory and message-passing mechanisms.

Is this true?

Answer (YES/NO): YES